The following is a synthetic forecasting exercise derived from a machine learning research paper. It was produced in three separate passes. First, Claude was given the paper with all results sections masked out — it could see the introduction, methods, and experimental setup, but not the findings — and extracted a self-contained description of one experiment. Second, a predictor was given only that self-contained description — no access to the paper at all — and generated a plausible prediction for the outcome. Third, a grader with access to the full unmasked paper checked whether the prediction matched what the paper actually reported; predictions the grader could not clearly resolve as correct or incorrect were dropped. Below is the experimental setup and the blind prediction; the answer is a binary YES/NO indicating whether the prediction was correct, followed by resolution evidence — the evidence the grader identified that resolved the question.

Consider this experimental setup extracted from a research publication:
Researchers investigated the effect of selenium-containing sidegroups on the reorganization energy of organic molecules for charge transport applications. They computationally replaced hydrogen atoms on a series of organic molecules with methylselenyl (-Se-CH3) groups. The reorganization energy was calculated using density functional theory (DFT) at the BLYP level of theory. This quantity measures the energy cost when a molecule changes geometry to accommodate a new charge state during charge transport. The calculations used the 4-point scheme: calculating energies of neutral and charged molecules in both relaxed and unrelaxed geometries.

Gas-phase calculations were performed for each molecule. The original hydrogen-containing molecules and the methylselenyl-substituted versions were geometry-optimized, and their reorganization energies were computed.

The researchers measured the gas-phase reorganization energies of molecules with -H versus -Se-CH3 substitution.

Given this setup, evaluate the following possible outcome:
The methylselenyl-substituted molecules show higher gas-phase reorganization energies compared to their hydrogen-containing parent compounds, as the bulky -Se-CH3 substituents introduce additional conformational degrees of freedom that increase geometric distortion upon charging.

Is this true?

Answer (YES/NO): NO